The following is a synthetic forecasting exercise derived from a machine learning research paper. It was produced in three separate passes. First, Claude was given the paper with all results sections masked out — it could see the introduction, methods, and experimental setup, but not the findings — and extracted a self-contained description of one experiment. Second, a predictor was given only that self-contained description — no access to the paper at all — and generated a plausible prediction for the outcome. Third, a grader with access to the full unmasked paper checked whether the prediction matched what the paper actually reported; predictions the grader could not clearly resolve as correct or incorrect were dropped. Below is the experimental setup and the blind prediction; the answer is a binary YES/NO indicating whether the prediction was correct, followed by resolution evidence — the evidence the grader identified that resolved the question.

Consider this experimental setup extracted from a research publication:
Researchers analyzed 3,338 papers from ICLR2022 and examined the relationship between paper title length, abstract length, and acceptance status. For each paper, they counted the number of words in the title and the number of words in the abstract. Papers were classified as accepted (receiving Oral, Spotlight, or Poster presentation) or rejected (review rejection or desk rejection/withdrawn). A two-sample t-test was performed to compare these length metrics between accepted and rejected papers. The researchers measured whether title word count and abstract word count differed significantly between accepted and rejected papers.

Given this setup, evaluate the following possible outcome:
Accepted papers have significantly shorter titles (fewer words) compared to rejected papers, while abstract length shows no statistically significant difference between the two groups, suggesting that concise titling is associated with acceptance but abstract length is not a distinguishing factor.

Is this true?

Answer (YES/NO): NO